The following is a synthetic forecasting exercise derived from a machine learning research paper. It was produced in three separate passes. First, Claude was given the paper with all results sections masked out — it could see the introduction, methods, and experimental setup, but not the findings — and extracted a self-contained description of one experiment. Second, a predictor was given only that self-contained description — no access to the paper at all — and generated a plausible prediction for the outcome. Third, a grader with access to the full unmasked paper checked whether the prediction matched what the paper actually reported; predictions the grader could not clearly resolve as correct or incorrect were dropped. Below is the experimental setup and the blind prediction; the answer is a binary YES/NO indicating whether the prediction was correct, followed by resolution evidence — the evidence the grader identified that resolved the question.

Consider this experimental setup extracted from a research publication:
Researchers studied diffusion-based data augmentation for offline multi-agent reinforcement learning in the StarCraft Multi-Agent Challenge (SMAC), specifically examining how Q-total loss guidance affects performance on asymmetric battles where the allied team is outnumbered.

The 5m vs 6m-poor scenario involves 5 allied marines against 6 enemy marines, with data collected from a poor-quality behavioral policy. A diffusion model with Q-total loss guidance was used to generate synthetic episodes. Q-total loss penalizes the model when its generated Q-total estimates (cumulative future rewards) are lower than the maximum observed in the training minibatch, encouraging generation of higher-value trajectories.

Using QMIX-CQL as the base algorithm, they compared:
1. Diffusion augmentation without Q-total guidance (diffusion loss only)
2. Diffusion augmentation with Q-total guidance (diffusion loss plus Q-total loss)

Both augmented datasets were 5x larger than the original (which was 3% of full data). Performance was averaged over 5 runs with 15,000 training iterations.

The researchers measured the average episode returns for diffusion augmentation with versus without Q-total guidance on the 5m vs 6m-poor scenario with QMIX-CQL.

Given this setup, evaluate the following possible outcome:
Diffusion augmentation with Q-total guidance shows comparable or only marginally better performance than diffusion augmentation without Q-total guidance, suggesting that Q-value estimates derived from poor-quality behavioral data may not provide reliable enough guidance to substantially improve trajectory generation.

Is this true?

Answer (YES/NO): NO